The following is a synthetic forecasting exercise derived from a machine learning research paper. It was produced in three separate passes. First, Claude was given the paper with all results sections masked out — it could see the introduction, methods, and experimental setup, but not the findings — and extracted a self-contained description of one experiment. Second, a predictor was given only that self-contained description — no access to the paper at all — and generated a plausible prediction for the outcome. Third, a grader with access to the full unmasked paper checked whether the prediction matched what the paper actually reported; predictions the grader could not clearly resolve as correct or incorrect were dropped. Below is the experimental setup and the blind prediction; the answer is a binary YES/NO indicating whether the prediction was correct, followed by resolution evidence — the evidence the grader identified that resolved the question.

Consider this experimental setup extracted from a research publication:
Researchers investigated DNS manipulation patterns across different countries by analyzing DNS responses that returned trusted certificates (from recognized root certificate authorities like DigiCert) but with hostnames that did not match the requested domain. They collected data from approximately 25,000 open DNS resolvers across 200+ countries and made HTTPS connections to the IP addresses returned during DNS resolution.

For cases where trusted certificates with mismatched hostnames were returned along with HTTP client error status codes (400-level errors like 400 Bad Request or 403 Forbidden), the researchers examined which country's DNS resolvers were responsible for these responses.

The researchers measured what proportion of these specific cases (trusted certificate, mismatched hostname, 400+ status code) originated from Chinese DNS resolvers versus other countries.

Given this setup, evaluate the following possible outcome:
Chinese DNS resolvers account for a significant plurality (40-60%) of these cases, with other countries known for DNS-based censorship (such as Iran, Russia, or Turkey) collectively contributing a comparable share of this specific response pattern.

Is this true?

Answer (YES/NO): NO